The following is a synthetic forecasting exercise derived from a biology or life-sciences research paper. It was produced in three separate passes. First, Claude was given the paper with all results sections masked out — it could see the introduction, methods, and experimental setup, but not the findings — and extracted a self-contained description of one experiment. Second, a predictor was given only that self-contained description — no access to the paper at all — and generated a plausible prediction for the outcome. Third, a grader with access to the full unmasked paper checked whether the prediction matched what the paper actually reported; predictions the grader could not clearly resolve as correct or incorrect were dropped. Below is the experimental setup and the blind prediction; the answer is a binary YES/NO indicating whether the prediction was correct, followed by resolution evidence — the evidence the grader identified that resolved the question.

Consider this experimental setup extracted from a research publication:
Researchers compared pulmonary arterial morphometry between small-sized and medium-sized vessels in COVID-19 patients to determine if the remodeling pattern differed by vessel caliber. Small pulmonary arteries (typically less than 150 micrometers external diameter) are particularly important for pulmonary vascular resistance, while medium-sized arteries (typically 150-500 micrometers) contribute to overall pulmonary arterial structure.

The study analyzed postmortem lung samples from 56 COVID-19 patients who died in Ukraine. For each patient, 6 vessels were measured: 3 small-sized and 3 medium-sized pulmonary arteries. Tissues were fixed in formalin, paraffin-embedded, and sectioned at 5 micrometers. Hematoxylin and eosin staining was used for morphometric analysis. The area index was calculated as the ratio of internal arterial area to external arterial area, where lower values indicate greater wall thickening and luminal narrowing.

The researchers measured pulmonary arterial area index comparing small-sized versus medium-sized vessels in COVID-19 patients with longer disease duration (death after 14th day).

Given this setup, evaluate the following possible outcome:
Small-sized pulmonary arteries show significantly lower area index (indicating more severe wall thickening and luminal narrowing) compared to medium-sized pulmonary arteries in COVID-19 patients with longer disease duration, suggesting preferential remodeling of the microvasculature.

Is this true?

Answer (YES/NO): YES